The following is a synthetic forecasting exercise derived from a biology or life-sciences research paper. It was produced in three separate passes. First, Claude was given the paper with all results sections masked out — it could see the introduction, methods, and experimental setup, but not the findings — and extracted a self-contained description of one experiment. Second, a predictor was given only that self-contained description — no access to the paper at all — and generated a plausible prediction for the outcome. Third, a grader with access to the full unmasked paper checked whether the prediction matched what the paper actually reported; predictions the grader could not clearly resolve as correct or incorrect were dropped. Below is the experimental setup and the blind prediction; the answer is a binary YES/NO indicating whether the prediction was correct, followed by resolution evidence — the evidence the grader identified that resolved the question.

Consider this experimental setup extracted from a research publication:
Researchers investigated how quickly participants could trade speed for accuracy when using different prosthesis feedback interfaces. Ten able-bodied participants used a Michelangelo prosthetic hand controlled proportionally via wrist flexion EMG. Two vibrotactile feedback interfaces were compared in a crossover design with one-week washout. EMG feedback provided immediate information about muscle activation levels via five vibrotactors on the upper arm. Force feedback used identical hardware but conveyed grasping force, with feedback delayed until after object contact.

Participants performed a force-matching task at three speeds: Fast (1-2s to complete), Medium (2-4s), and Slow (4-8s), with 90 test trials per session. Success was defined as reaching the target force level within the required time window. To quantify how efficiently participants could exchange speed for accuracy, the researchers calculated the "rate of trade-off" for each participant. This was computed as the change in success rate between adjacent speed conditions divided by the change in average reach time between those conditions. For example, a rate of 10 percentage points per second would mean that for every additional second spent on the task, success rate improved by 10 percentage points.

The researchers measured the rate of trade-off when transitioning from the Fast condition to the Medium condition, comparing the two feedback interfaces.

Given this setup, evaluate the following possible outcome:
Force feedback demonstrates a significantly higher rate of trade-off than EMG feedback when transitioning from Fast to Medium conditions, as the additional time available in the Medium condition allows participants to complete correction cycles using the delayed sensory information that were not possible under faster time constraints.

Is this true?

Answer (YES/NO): NO